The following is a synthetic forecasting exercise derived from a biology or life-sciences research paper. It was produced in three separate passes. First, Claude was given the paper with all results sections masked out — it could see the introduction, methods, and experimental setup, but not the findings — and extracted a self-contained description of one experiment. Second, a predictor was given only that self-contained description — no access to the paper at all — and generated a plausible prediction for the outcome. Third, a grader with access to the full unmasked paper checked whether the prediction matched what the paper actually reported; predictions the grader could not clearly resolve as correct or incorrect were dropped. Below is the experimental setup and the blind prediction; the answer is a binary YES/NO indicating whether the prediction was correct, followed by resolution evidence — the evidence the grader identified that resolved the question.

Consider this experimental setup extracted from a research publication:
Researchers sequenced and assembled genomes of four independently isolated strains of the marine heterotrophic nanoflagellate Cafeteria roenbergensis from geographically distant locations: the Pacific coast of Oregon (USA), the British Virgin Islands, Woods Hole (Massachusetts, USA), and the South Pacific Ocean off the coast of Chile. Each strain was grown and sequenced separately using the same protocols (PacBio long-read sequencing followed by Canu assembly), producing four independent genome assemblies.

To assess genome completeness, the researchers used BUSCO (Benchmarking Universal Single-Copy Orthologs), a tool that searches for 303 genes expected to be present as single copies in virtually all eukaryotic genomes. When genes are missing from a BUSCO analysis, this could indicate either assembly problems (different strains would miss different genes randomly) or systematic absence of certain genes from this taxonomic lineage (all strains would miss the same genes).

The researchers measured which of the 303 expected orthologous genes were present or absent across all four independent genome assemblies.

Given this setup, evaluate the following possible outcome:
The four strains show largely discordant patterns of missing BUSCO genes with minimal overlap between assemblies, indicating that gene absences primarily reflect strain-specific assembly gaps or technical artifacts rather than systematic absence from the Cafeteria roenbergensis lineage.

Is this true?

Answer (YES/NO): NO